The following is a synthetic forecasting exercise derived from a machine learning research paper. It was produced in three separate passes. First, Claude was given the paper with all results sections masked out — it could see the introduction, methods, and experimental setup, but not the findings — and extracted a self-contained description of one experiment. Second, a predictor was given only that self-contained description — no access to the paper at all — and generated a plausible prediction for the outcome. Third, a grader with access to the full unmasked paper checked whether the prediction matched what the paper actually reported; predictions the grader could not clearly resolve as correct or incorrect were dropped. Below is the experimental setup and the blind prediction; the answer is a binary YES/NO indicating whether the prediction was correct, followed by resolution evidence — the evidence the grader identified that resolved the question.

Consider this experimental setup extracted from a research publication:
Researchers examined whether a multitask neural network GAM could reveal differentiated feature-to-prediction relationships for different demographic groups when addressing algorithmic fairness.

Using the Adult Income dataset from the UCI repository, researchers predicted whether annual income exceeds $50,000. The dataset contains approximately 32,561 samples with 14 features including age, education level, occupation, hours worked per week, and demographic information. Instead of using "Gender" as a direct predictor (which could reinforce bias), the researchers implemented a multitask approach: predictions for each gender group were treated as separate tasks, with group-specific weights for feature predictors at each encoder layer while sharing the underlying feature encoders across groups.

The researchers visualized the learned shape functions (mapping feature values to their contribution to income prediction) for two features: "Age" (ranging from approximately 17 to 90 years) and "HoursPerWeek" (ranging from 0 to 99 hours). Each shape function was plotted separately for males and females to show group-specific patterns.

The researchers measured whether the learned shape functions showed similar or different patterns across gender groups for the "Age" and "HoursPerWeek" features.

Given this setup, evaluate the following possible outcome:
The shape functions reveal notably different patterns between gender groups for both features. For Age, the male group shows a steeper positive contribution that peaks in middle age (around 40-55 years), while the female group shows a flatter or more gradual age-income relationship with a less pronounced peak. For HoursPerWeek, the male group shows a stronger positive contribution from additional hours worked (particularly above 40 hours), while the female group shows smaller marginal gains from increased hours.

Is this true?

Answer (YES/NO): NO